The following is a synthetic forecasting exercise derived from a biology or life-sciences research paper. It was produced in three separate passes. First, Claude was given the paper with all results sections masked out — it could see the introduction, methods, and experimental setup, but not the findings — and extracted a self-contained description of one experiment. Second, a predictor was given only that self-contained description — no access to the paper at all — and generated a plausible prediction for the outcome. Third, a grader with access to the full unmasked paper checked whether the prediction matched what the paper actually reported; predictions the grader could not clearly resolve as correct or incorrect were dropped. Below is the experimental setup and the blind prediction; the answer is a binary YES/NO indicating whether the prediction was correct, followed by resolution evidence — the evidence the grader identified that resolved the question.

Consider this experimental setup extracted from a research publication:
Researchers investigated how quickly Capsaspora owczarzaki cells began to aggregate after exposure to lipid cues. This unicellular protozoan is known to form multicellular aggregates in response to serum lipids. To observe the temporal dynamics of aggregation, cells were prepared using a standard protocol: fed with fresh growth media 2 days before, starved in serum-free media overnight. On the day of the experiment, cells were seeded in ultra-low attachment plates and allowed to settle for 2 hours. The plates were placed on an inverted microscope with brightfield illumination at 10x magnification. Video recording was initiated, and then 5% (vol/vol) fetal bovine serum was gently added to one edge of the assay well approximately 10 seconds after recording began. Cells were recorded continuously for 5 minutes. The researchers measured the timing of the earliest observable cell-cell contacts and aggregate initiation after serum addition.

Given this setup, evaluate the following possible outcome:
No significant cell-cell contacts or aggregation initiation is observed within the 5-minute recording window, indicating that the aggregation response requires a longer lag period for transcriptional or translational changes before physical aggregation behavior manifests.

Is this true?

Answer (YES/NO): NO